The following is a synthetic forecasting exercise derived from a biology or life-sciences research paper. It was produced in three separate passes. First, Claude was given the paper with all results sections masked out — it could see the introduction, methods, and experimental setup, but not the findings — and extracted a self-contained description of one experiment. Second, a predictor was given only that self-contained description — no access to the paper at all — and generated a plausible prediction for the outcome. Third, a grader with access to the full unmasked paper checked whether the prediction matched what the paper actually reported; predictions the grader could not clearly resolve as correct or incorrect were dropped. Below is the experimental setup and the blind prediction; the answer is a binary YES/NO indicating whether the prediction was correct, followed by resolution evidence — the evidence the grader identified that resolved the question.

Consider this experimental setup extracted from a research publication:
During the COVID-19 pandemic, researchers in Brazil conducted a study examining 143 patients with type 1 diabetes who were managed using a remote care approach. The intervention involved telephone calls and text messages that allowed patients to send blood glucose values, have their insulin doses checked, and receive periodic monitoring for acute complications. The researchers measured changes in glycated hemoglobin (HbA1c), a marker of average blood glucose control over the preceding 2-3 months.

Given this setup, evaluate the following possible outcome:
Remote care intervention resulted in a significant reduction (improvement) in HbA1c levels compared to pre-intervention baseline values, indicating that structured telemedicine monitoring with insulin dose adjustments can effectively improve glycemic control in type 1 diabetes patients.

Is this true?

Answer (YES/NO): NO